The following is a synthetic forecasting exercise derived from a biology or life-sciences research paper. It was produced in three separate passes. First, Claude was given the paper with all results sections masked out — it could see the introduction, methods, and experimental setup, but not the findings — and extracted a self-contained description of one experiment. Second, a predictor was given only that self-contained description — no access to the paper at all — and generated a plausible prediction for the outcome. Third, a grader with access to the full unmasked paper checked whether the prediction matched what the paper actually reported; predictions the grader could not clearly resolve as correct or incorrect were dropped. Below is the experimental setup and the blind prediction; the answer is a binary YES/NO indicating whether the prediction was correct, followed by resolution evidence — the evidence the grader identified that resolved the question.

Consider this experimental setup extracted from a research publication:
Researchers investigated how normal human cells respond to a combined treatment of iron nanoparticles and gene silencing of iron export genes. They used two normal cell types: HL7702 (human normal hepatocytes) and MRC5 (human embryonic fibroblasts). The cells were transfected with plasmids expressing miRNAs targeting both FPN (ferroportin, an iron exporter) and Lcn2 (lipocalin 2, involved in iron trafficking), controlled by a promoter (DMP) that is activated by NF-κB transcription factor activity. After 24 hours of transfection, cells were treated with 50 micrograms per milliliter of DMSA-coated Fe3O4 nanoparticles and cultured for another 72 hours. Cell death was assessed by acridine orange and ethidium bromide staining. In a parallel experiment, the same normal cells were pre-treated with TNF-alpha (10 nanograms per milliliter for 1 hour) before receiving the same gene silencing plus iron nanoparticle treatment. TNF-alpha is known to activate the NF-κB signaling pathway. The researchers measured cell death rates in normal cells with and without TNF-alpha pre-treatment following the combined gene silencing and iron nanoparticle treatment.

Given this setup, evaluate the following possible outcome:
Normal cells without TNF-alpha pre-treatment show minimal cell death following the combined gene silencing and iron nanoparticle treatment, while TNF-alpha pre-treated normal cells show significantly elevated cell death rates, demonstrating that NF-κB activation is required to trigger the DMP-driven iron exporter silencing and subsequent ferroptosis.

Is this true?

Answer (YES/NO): YES